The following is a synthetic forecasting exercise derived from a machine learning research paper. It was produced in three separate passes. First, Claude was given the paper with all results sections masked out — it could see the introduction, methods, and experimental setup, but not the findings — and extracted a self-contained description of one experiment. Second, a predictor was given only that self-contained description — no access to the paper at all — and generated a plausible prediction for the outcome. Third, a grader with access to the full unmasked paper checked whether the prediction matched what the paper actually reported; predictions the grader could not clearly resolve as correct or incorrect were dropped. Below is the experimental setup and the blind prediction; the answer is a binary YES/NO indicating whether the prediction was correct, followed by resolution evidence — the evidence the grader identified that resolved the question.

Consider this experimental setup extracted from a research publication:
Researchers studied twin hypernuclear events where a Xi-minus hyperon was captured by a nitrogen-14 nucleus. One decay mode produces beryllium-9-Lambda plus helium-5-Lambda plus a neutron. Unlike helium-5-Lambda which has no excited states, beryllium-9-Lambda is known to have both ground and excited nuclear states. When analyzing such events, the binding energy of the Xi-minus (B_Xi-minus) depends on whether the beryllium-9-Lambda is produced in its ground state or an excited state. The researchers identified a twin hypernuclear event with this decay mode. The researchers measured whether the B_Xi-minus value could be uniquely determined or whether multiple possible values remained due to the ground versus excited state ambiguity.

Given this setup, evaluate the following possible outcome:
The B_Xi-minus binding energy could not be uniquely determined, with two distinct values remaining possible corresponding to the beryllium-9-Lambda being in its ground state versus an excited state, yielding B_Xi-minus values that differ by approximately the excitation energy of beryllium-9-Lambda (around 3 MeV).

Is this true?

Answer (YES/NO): YES